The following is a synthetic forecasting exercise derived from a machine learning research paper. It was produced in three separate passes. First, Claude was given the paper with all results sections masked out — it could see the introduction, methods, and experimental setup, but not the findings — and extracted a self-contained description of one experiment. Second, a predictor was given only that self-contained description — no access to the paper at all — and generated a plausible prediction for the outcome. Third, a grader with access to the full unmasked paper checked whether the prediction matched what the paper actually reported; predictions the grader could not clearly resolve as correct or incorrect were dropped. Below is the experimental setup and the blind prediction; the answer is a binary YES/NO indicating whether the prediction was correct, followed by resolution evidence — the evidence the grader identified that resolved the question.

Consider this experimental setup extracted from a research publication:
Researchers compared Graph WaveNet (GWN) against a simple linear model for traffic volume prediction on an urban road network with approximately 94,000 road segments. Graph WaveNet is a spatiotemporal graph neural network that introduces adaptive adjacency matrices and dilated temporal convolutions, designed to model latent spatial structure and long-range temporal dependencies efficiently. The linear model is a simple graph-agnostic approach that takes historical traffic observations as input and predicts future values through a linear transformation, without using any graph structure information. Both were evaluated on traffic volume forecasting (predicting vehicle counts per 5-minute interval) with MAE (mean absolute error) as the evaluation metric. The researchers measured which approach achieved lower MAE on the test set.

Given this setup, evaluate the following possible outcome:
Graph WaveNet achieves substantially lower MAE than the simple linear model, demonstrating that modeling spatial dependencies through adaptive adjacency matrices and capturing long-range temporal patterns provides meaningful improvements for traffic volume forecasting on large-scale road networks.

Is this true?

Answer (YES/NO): NO